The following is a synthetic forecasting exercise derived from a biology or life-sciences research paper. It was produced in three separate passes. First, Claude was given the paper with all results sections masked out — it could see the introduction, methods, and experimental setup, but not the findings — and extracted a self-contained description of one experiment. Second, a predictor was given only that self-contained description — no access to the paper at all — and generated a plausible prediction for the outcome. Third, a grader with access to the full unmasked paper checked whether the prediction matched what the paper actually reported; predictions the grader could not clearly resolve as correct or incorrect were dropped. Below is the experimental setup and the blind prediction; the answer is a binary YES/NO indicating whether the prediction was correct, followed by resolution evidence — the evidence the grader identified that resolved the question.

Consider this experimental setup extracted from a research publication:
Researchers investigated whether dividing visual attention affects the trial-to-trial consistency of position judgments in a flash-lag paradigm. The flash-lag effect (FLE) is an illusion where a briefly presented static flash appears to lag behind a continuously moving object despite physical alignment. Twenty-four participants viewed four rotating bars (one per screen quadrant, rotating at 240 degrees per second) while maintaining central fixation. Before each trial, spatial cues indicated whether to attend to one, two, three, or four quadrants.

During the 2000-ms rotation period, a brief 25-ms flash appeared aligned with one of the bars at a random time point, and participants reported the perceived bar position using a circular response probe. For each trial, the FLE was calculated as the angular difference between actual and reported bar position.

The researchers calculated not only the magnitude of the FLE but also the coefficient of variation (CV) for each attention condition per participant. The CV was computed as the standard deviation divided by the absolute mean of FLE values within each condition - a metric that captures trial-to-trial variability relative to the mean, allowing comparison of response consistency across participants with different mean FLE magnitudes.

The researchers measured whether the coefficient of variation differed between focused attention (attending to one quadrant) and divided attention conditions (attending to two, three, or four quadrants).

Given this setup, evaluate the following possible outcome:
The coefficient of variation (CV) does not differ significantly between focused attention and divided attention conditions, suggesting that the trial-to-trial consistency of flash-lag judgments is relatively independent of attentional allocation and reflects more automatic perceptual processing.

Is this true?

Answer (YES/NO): YES